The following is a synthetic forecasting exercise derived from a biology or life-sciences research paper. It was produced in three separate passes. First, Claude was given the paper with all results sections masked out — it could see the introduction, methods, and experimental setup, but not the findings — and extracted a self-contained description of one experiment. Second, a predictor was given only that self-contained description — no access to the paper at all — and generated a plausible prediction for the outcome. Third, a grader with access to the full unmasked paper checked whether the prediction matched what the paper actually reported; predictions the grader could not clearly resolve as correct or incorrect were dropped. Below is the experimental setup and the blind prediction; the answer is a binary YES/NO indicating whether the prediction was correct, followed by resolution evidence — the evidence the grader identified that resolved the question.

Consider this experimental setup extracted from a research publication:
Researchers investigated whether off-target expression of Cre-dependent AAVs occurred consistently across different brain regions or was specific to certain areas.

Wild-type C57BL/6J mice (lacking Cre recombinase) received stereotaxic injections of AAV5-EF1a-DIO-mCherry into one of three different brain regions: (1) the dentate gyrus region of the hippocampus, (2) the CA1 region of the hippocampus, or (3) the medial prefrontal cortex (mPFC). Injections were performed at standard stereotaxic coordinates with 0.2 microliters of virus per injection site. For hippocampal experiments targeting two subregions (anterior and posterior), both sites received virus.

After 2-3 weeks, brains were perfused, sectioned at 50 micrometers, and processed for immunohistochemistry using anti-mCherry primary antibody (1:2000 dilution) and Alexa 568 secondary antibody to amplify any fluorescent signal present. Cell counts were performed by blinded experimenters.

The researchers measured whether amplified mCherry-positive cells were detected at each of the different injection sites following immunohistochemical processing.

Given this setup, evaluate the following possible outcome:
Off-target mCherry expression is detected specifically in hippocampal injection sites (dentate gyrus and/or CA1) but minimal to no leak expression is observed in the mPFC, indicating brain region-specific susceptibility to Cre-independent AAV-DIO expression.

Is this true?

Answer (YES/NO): NO